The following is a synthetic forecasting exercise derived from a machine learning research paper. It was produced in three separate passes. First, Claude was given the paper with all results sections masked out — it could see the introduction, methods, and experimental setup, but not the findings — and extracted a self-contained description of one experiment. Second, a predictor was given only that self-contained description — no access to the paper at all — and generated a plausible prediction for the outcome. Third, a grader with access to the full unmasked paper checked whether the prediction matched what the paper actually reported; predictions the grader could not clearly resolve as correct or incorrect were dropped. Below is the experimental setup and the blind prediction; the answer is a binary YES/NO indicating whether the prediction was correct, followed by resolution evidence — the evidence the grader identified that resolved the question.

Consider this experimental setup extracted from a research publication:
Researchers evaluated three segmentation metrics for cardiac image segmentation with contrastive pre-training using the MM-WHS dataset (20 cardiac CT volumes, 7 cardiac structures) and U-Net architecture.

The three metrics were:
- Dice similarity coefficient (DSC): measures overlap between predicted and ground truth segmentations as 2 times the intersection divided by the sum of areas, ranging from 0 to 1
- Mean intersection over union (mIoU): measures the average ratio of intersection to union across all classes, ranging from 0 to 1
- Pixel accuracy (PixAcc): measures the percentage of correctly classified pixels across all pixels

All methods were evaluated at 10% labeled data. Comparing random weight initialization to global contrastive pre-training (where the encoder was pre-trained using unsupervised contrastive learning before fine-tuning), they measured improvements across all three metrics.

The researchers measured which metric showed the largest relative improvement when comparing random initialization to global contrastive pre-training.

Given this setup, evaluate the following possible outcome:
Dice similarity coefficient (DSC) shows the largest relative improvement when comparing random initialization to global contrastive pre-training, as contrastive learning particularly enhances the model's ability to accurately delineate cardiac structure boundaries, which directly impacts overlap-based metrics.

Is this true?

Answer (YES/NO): NO